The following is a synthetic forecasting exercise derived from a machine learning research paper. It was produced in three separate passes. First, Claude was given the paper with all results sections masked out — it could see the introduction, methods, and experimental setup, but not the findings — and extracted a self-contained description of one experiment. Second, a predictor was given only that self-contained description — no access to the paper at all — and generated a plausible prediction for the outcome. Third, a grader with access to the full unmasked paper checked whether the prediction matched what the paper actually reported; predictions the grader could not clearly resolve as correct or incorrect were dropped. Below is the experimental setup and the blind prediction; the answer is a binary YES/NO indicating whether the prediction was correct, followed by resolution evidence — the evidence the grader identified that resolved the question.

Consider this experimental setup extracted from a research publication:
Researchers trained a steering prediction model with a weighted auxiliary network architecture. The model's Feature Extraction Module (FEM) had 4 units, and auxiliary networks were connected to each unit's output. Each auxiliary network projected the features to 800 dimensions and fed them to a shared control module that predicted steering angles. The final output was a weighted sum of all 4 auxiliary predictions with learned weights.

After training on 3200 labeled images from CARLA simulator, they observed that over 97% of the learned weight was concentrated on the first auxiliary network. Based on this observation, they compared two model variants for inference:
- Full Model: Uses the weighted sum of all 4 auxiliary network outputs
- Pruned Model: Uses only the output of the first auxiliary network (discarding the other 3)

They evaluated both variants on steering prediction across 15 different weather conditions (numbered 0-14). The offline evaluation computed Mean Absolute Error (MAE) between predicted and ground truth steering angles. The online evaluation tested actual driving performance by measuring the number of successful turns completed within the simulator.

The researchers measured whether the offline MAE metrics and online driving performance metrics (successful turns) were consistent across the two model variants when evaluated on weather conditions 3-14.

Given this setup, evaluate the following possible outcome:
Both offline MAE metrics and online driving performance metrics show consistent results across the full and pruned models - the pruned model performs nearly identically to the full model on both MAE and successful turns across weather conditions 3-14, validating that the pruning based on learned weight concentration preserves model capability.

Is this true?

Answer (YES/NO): NO